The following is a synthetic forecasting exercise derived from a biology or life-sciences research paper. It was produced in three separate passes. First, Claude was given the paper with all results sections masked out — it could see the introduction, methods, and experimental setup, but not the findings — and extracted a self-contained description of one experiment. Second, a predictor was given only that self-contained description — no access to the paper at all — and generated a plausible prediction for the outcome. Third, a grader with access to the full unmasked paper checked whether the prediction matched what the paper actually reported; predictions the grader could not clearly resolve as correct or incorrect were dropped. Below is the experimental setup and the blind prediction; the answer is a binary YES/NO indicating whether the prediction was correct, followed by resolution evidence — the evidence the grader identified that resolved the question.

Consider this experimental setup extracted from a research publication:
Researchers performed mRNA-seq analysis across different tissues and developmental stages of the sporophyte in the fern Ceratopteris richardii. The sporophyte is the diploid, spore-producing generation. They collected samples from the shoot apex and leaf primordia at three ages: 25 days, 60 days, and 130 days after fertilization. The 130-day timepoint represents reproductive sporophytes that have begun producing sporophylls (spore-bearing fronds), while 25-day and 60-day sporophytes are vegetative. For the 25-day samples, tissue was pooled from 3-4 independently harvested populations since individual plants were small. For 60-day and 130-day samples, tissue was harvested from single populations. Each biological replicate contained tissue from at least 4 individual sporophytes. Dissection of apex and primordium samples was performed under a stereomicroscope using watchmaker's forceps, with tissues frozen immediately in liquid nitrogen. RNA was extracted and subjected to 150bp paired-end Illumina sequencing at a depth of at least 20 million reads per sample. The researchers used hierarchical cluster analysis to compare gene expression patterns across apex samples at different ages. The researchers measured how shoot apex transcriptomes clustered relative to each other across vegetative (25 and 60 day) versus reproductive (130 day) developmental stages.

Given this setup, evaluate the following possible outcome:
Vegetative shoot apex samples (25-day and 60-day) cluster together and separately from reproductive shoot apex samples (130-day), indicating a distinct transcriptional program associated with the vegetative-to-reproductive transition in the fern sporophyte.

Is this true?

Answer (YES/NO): NO